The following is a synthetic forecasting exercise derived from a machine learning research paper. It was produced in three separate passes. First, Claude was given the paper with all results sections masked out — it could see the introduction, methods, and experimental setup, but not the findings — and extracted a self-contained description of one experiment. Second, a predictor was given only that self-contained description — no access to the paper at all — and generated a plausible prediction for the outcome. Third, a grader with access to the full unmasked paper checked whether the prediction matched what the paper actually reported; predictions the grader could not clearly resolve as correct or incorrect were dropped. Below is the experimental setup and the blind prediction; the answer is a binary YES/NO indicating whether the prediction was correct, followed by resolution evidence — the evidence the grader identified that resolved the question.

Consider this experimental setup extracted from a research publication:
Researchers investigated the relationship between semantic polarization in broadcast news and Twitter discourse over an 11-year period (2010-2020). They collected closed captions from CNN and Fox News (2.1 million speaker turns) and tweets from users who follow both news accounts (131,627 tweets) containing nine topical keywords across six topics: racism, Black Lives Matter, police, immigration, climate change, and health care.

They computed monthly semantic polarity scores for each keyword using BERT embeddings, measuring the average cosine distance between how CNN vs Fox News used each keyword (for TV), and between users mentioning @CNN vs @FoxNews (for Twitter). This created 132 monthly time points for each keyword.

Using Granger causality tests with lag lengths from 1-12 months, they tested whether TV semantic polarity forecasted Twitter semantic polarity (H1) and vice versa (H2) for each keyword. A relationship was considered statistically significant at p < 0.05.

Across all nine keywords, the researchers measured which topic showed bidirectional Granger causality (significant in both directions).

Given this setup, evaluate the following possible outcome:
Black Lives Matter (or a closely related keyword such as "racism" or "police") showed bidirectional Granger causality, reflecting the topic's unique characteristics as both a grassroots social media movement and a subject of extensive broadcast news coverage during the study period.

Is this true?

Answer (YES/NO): YES